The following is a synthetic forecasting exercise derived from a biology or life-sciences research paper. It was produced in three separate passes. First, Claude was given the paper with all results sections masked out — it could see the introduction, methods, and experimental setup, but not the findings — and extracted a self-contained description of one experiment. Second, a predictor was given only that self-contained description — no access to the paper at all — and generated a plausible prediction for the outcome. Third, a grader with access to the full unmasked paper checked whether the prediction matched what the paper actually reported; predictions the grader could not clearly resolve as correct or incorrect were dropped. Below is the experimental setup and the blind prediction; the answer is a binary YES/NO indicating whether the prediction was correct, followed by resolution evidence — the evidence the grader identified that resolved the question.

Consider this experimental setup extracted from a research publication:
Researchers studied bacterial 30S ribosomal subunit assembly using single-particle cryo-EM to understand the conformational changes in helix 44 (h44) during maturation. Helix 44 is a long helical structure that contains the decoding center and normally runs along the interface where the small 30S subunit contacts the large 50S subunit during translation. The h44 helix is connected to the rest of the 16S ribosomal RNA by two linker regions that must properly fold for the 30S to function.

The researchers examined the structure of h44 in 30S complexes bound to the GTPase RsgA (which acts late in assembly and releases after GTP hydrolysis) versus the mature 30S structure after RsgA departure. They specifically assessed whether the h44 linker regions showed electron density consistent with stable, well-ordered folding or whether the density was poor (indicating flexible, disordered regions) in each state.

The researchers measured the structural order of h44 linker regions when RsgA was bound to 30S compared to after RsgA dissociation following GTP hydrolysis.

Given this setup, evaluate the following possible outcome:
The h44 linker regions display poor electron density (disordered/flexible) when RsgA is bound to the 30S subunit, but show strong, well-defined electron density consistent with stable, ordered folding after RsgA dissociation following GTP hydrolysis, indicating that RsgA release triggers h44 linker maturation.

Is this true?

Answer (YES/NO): NO